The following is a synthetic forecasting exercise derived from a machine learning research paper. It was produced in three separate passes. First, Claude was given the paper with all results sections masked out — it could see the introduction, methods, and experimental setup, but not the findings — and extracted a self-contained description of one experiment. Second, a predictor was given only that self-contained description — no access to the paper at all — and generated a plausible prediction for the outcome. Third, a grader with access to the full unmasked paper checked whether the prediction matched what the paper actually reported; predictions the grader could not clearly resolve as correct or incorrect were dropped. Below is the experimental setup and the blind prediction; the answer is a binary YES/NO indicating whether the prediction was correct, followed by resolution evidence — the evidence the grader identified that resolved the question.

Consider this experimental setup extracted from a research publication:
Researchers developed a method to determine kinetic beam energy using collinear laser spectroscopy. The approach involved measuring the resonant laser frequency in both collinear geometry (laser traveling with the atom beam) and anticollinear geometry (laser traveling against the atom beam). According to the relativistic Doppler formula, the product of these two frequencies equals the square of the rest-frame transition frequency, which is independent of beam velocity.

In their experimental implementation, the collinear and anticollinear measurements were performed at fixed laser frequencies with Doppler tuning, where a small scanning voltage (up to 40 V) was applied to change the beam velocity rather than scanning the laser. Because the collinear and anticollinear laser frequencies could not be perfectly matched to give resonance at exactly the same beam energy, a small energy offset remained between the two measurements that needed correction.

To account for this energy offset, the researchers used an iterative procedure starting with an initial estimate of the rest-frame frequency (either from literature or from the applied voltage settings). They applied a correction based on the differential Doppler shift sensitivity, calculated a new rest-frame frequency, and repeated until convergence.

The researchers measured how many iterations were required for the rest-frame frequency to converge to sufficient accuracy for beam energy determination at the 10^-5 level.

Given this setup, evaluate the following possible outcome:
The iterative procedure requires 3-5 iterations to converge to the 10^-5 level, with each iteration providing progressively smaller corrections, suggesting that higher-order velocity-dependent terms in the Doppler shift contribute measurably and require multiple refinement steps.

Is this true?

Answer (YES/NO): NO